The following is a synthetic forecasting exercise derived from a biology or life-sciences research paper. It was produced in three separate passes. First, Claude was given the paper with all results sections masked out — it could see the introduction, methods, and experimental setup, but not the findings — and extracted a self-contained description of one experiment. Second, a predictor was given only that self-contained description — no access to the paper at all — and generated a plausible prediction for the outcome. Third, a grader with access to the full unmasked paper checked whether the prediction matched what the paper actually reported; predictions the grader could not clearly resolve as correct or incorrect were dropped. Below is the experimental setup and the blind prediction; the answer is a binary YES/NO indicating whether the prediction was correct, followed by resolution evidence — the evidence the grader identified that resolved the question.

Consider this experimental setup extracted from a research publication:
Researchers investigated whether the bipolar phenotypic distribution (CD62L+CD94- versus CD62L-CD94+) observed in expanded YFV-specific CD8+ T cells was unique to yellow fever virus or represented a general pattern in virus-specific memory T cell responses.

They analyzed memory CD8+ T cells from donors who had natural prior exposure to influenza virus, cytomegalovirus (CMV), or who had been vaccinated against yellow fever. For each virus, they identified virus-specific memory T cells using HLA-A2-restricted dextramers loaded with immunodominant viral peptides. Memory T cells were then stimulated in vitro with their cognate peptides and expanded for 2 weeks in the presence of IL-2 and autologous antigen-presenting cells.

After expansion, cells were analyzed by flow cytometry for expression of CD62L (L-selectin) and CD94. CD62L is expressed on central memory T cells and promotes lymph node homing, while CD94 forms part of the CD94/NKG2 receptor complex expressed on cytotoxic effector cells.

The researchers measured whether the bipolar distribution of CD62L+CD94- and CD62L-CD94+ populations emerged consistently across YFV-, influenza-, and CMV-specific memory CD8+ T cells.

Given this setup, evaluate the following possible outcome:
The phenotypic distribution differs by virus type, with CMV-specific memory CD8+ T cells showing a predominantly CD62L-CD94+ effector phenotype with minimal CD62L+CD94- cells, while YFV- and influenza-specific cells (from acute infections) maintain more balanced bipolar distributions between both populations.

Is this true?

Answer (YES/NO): NO